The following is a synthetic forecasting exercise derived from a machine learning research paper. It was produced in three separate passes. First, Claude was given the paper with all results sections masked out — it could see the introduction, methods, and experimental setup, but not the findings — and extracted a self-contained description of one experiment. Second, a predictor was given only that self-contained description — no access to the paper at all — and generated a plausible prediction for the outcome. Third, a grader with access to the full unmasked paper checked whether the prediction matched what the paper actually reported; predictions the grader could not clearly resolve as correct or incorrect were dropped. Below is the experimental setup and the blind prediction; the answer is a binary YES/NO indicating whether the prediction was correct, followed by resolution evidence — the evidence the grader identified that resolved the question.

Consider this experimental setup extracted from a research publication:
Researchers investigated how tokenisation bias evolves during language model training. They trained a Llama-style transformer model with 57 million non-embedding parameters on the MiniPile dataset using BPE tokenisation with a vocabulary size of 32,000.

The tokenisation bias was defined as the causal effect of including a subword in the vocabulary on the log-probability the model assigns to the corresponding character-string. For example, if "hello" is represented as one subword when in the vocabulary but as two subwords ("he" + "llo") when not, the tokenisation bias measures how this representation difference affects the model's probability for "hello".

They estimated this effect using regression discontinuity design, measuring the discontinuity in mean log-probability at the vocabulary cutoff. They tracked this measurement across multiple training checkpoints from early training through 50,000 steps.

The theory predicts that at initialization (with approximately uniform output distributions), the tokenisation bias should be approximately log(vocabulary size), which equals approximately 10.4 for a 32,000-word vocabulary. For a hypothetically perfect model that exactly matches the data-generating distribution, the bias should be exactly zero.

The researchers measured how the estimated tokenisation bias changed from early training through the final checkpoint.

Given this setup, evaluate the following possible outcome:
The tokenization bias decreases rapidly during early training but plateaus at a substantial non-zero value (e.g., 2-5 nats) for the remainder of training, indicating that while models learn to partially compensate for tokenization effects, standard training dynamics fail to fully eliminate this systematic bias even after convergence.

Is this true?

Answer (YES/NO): NO